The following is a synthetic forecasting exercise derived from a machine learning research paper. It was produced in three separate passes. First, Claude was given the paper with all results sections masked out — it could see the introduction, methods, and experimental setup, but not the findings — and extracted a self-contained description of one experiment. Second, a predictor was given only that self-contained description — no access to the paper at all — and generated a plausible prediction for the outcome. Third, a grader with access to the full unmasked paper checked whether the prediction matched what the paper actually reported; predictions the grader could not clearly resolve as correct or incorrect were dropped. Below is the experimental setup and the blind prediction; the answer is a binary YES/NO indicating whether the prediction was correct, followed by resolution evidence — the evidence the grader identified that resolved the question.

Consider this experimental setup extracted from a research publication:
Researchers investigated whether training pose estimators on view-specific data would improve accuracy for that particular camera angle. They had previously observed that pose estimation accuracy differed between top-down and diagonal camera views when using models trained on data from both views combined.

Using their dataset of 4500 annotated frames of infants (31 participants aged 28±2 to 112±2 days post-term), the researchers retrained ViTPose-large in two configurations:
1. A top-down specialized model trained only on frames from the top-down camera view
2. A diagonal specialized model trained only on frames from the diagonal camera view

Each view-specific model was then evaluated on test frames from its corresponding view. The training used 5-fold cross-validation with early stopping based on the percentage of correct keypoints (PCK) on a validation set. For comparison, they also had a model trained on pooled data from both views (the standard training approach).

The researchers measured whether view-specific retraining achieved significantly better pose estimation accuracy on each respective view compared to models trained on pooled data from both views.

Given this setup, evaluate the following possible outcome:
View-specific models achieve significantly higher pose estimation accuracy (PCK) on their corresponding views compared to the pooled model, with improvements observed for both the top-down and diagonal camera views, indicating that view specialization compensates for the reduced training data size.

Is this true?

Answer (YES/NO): NO